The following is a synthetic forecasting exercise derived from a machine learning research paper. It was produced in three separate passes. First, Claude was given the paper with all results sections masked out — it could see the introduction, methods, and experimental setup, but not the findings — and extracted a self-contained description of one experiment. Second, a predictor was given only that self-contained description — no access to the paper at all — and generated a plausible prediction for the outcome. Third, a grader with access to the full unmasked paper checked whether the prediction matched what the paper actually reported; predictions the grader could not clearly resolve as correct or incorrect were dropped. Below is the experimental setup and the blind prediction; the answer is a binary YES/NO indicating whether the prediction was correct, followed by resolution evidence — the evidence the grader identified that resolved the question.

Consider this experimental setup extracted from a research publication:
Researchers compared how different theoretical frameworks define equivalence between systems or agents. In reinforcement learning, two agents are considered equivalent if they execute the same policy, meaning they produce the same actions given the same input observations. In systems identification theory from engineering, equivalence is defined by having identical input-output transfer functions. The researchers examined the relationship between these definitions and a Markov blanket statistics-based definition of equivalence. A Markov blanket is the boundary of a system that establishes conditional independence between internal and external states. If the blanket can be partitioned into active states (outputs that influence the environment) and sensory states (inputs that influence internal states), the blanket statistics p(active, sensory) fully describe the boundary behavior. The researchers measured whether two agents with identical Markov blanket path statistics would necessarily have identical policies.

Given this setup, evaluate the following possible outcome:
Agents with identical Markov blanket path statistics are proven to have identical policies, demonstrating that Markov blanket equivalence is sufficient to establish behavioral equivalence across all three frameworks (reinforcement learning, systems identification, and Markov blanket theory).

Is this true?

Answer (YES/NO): YES